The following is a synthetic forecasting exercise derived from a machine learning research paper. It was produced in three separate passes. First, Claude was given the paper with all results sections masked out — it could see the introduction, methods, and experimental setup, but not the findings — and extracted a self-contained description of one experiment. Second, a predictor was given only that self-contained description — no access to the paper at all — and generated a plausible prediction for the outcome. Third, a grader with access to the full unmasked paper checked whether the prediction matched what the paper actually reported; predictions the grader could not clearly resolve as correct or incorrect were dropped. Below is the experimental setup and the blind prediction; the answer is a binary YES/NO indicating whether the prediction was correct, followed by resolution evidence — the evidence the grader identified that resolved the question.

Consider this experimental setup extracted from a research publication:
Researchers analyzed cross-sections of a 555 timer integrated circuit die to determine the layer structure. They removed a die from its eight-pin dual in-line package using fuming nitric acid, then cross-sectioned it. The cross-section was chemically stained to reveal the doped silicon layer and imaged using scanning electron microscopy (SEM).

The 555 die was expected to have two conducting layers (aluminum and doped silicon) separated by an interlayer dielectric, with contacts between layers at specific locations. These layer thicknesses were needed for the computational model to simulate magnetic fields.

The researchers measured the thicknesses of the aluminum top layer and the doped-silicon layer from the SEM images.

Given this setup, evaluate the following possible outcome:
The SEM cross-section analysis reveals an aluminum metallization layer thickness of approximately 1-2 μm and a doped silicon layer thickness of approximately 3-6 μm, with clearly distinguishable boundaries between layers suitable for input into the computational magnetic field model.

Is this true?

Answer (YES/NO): NO